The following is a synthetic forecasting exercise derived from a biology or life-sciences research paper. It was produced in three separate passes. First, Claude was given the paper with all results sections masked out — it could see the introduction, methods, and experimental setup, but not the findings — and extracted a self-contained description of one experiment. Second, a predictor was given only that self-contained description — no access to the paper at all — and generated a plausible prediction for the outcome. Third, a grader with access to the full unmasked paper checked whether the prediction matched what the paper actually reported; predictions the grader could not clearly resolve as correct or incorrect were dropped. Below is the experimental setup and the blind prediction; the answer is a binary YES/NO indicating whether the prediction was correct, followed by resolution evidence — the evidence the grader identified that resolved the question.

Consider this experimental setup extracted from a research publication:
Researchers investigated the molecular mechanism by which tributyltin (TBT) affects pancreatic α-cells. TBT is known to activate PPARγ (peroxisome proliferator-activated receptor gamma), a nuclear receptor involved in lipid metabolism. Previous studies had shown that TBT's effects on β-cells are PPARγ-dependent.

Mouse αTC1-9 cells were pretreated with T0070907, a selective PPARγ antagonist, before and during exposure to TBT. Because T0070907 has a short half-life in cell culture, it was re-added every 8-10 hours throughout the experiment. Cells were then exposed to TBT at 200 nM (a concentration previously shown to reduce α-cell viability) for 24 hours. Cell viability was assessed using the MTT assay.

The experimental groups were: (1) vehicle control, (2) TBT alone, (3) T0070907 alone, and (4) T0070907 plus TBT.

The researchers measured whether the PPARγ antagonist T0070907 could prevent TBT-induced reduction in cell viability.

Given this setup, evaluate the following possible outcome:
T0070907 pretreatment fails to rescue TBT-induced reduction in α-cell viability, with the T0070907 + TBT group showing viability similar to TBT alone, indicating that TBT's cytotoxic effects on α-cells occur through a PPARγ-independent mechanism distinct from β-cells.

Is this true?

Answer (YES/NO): NO